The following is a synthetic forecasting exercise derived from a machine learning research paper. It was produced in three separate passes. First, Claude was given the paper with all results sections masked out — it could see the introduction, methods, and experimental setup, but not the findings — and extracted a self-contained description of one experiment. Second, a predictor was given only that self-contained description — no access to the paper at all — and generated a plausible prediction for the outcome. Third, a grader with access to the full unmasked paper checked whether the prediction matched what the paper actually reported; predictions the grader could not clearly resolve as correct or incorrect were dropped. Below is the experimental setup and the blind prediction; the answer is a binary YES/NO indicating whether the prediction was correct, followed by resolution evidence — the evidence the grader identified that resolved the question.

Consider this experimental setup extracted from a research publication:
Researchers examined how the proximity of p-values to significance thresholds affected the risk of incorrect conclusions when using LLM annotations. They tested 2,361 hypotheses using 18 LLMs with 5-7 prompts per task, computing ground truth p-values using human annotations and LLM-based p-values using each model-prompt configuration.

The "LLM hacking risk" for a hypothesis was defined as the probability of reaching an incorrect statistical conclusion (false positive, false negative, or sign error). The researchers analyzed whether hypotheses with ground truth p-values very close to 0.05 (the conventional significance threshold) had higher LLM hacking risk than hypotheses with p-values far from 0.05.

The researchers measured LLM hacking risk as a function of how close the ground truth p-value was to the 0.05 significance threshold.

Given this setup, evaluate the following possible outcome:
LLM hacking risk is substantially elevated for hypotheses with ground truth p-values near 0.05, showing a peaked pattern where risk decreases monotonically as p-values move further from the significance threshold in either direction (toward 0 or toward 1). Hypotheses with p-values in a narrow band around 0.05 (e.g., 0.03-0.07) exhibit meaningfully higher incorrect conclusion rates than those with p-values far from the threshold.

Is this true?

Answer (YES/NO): NO